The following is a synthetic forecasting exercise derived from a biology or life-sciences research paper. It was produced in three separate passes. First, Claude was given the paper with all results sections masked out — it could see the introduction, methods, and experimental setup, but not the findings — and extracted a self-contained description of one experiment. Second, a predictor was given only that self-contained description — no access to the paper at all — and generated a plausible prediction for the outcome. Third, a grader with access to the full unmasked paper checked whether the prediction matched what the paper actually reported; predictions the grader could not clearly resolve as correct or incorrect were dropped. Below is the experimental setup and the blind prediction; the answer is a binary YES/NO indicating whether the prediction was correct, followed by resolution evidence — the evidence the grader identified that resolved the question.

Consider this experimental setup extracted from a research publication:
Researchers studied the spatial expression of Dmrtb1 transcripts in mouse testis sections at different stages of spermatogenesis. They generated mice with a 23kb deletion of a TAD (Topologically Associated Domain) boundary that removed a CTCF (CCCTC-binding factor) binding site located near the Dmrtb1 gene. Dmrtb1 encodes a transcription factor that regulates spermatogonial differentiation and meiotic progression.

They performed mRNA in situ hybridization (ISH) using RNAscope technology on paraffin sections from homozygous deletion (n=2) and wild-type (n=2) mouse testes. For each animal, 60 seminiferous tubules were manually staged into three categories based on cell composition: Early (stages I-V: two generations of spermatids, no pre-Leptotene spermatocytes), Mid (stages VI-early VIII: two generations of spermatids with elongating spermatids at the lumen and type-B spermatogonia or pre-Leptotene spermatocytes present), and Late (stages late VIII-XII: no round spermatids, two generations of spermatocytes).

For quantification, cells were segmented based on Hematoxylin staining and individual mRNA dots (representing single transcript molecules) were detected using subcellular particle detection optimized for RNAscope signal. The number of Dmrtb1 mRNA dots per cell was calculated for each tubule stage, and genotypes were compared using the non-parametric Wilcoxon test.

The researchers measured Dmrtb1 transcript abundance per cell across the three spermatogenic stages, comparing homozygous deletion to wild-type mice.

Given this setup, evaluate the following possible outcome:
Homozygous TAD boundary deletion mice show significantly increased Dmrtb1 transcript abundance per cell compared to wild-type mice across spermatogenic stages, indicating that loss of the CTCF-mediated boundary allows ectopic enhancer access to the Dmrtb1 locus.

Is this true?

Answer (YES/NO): YES